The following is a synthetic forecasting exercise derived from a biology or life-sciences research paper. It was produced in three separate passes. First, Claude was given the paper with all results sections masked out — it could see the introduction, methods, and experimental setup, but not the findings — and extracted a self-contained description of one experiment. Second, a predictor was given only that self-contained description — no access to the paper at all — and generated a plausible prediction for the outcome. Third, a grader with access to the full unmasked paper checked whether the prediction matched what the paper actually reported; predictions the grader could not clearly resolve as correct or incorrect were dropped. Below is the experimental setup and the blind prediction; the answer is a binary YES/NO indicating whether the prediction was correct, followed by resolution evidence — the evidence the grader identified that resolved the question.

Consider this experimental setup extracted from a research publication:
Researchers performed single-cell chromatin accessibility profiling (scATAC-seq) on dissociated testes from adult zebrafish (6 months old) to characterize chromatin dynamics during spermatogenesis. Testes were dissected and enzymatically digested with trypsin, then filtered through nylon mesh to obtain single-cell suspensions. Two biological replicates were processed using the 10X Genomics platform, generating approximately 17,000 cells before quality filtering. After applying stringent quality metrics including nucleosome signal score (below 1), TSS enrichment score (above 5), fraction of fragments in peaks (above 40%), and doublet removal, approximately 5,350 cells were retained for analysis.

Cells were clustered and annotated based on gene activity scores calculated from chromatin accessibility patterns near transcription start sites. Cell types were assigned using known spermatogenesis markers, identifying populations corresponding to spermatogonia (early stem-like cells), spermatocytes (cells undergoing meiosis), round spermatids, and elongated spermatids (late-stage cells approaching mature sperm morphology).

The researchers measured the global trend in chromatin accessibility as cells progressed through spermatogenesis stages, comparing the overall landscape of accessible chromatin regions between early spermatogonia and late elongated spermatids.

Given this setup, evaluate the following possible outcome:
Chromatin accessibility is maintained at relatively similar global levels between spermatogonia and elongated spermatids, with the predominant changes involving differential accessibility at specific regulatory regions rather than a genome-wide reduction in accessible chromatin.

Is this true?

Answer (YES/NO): NO